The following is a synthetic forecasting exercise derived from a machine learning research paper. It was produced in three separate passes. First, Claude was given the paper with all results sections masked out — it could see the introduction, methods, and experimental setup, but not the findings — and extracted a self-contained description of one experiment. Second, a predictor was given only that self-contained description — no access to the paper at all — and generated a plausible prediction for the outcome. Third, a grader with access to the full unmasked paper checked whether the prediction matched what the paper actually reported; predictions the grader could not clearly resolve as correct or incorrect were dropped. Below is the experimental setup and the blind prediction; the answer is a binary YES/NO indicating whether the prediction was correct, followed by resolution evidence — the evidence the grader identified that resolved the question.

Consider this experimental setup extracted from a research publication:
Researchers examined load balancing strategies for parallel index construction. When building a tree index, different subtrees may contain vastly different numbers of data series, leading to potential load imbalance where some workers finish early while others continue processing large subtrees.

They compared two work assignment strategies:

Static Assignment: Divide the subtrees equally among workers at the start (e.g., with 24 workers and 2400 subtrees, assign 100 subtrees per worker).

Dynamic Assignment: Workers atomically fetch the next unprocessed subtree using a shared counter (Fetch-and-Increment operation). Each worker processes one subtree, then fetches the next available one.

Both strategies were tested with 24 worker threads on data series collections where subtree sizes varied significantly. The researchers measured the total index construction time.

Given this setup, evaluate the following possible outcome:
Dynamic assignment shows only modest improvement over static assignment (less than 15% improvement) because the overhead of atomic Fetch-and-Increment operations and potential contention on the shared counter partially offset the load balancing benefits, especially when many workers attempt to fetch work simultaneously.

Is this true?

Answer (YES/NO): YES